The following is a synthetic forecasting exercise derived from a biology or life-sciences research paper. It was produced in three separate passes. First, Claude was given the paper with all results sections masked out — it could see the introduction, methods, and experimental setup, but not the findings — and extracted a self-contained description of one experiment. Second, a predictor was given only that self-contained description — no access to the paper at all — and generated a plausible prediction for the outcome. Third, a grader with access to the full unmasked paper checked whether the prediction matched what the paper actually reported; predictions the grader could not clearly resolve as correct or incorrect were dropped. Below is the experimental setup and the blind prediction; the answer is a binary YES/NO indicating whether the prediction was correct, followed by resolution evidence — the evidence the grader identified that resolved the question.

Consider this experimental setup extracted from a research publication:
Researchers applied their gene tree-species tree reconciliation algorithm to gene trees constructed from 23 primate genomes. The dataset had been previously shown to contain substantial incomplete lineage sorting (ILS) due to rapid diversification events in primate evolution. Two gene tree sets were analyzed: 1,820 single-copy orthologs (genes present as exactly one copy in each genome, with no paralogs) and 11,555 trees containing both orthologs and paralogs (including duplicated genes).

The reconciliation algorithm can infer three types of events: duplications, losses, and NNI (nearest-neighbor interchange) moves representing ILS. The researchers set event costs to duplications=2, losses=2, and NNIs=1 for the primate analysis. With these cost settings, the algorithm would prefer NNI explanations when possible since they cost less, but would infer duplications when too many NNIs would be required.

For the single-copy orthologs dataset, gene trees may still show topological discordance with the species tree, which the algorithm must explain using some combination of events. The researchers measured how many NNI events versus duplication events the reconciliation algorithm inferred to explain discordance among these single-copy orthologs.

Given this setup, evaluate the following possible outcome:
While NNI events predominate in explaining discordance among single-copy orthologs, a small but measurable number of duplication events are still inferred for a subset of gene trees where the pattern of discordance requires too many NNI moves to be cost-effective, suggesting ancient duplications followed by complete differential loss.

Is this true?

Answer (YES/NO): NO